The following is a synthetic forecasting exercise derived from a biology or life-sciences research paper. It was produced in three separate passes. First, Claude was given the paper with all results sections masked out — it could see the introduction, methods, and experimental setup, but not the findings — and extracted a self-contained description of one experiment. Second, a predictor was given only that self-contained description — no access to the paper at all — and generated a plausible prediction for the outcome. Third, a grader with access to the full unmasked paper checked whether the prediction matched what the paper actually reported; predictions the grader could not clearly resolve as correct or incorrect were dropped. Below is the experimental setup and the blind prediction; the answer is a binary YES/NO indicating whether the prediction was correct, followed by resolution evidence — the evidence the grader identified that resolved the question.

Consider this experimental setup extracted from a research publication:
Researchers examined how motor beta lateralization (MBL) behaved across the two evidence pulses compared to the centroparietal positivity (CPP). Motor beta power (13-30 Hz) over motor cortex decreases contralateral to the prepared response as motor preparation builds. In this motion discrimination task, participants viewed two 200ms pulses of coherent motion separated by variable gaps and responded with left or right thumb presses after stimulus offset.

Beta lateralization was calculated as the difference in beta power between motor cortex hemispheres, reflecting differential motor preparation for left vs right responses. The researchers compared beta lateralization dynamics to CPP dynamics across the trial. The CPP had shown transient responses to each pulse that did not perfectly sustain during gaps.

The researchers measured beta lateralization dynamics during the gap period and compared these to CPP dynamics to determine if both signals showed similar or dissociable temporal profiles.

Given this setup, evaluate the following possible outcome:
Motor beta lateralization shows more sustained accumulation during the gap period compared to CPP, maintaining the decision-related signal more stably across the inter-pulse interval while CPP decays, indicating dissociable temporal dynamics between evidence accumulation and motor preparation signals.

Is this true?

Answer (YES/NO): YES